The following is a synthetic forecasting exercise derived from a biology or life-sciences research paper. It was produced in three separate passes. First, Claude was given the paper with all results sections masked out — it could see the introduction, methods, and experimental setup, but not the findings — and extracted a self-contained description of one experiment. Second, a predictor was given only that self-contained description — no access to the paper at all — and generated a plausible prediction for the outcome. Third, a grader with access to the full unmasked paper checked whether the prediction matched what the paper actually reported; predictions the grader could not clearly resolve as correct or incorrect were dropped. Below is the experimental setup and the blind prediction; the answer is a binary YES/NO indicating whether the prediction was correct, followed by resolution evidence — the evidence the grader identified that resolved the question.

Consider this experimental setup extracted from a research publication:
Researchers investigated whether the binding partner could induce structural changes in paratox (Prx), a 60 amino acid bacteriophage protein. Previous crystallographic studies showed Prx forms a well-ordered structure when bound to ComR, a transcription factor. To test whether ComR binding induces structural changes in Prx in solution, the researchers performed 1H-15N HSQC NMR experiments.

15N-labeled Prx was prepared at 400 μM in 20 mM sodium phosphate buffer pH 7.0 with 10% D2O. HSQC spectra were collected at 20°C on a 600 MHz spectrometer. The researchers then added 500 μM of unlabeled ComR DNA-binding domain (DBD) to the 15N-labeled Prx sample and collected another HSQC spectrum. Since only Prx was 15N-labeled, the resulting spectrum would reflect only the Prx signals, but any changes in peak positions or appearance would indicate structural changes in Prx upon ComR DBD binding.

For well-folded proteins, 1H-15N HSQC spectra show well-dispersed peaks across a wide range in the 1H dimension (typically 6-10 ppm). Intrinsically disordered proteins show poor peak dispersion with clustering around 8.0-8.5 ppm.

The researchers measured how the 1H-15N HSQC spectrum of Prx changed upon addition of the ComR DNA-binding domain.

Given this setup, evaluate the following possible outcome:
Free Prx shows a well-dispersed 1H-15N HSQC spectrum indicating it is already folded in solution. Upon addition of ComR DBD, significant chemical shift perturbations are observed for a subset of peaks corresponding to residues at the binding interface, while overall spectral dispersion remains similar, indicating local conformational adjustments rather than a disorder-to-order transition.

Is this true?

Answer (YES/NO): NO